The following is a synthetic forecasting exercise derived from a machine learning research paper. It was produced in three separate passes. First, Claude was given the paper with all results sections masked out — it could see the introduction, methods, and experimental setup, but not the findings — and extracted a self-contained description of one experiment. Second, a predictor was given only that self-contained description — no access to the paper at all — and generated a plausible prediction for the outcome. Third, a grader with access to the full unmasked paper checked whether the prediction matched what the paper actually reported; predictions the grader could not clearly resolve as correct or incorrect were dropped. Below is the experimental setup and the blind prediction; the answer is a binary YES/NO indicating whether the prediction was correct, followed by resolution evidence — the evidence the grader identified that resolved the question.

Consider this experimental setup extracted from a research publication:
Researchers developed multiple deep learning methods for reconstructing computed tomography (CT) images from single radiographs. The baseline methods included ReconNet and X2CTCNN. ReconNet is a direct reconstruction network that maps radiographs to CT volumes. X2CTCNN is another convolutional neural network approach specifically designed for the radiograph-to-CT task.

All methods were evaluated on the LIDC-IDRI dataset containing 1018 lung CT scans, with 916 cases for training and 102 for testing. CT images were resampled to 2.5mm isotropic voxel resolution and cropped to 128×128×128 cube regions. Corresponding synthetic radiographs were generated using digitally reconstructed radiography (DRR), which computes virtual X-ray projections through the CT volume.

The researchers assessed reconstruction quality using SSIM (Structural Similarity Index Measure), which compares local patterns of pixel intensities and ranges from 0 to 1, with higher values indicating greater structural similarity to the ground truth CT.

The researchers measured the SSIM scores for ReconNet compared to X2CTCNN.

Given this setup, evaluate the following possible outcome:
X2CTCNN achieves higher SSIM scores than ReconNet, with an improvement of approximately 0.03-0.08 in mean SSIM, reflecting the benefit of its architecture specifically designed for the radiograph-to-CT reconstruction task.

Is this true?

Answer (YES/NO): NO